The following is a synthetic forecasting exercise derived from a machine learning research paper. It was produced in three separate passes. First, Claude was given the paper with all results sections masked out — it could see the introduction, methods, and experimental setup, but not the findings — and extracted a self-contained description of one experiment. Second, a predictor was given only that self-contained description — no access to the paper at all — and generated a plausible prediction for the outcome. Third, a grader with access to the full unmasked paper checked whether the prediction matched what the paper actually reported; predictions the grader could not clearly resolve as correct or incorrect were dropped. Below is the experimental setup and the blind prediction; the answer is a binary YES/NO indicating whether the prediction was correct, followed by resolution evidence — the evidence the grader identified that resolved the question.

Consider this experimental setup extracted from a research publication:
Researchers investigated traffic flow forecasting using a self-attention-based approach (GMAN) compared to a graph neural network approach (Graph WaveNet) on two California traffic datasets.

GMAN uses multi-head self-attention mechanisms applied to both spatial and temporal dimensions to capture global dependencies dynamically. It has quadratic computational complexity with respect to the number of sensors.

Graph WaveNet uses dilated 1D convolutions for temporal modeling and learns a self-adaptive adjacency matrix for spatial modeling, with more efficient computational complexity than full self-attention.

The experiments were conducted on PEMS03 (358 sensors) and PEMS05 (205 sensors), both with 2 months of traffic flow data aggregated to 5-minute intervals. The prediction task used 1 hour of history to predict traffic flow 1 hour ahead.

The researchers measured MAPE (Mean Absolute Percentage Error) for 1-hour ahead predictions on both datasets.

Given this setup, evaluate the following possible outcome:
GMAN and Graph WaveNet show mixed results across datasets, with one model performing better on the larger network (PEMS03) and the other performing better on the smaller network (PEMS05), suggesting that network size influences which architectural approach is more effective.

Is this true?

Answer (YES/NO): NO